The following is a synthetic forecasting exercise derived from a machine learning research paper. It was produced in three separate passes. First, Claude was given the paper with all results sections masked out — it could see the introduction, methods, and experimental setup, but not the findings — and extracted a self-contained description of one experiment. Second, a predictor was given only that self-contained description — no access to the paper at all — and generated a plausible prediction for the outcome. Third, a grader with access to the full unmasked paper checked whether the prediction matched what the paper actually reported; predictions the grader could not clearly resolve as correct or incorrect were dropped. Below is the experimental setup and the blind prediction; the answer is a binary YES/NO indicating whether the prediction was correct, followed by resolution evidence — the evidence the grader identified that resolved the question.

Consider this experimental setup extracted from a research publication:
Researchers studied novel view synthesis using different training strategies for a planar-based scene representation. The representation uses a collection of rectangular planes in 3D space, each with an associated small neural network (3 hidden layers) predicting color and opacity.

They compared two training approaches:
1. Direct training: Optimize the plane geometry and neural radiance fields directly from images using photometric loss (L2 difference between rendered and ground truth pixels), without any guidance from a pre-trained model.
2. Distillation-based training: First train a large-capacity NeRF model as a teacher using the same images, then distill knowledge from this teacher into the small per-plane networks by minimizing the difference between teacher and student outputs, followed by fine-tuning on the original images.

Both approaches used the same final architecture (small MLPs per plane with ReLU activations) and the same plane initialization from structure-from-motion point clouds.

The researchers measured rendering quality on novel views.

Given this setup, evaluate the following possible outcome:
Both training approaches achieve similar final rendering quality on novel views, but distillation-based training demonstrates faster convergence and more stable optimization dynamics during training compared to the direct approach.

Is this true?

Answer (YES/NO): NO